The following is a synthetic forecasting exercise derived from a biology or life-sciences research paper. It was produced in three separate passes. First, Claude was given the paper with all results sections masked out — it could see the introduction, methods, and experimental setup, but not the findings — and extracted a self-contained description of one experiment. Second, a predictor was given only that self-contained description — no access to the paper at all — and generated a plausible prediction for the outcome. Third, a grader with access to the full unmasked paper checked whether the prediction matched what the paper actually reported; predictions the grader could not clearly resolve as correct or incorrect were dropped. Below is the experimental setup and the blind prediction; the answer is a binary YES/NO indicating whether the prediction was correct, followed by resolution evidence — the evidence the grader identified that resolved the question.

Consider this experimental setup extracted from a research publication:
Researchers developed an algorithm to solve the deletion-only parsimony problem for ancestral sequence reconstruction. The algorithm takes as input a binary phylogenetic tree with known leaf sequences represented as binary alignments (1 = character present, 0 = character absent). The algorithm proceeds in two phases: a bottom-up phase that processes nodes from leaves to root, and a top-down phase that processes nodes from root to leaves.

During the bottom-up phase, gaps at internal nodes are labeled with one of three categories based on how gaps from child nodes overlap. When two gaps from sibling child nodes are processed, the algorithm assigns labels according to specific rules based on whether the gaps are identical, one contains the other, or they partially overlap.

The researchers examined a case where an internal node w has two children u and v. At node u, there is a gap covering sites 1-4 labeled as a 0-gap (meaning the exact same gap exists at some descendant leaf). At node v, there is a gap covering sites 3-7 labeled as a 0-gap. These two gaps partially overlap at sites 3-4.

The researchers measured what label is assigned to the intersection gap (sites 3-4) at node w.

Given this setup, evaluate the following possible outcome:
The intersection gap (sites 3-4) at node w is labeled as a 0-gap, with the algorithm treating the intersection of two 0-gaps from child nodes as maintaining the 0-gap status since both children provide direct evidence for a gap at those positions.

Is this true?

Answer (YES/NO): NO